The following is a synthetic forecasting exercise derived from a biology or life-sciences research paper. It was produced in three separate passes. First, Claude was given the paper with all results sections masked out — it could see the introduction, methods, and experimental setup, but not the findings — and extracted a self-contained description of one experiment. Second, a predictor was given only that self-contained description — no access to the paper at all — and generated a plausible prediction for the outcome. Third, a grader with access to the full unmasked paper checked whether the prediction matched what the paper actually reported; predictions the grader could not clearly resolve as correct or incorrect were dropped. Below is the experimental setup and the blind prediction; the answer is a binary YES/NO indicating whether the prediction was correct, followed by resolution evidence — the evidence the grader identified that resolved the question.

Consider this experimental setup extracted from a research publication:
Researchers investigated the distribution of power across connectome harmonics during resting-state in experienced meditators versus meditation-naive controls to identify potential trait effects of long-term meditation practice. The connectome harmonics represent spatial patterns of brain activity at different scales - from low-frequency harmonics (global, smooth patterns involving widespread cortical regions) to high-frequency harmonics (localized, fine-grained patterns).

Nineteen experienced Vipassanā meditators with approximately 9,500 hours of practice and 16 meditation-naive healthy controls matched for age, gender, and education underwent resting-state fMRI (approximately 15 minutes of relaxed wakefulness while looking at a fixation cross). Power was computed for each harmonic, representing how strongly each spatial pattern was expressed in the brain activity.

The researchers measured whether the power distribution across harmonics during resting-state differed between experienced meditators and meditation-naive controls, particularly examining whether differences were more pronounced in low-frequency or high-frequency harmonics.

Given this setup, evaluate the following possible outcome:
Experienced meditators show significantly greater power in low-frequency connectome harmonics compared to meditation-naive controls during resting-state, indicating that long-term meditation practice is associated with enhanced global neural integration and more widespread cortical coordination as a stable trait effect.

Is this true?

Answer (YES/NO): YES